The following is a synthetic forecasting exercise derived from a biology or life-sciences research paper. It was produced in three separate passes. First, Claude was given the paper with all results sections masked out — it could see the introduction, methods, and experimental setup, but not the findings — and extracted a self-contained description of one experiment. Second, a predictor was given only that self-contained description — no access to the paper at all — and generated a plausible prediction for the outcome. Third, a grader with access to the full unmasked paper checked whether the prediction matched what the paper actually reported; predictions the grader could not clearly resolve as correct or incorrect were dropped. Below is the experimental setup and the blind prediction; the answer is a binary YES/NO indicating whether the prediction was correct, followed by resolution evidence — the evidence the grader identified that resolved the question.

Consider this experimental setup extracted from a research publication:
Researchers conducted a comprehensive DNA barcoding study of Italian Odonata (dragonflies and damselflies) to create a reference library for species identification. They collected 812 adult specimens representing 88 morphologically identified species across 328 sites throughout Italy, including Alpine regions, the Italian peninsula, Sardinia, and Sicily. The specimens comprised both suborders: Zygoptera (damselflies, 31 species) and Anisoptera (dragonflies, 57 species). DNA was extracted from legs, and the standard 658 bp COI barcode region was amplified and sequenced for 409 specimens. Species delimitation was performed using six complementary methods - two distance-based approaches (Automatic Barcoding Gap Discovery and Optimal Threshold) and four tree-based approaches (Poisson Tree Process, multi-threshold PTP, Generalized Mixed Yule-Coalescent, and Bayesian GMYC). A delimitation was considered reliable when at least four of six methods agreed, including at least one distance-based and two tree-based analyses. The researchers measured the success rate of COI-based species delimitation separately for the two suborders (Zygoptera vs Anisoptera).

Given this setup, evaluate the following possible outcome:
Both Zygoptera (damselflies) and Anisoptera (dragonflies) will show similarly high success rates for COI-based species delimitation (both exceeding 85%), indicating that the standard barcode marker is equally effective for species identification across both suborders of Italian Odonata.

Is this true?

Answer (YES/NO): NO